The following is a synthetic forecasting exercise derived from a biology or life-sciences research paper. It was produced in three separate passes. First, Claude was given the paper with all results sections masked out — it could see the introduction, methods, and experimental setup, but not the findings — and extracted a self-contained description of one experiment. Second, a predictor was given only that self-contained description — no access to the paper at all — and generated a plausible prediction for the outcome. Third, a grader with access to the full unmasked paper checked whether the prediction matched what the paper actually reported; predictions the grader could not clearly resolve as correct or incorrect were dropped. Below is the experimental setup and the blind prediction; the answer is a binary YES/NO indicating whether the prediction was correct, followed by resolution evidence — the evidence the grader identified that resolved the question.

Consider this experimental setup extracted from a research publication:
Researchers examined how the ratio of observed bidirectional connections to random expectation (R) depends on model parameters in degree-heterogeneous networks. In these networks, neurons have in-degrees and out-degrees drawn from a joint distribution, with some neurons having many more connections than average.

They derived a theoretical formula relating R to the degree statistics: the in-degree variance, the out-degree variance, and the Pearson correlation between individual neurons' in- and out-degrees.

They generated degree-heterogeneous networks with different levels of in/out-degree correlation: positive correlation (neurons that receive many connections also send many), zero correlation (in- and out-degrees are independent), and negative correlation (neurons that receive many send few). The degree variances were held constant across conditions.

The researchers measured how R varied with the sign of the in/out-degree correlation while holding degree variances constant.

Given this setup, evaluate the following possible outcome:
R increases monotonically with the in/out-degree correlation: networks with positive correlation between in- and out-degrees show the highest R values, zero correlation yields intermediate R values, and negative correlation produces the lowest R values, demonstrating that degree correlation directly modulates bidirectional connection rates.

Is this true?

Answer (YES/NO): YES